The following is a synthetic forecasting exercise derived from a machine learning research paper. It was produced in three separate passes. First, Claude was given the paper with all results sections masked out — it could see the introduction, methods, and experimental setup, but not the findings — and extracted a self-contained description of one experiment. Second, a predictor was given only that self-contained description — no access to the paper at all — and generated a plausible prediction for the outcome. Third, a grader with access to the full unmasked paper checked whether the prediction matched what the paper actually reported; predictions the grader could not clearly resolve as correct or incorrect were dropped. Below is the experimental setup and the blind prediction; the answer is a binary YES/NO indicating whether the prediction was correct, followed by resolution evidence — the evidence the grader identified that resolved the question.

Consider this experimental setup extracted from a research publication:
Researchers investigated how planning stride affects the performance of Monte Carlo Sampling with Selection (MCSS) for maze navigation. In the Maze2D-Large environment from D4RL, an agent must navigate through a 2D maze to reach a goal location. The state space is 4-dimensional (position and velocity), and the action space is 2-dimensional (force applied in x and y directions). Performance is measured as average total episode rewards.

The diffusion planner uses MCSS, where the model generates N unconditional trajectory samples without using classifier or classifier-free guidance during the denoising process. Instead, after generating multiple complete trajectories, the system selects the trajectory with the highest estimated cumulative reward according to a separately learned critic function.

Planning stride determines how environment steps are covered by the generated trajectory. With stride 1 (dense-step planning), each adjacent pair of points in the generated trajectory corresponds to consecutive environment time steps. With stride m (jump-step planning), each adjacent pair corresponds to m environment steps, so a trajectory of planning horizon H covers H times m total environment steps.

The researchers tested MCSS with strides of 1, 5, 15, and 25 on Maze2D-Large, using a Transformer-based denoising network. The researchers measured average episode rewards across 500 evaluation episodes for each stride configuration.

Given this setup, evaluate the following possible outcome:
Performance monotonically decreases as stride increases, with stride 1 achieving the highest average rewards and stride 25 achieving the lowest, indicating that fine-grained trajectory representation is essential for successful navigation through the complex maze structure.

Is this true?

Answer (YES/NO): NO